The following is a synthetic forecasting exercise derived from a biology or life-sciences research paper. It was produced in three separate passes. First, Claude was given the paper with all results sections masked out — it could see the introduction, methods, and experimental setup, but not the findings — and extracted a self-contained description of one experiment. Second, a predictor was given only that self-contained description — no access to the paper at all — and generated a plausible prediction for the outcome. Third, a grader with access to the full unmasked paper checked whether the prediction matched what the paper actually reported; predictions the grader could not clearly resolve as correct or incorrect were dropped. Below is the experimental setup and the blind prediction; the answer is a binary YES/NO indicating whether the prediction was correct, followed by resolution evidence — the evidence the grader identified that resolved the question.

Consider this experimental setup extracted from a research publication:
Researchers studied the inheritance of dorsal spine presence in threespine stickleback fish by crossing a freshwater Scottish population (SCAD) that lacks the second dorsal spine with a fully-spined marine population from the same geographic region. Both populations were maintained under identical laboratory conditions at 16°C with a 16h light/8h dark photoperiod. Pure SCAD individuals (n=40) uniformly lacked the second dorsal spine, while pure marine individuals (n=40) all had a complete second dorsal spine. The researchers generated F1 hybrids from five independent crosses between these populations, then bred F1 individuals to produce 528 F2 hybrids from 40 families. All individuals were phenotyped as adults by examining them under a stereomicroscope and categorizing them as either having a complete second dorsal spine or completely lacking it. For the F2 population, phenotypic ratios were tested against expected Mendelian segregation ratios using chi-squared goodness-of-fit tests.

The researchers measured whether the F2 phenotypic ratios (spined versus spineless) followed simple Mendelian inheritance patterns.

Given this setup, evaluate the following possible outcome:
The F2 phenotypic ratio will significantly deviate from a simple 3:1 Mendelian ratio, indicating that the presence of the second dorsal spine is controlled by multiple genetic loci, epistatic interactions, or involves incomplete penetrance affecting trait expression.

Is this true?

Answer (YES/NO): YES